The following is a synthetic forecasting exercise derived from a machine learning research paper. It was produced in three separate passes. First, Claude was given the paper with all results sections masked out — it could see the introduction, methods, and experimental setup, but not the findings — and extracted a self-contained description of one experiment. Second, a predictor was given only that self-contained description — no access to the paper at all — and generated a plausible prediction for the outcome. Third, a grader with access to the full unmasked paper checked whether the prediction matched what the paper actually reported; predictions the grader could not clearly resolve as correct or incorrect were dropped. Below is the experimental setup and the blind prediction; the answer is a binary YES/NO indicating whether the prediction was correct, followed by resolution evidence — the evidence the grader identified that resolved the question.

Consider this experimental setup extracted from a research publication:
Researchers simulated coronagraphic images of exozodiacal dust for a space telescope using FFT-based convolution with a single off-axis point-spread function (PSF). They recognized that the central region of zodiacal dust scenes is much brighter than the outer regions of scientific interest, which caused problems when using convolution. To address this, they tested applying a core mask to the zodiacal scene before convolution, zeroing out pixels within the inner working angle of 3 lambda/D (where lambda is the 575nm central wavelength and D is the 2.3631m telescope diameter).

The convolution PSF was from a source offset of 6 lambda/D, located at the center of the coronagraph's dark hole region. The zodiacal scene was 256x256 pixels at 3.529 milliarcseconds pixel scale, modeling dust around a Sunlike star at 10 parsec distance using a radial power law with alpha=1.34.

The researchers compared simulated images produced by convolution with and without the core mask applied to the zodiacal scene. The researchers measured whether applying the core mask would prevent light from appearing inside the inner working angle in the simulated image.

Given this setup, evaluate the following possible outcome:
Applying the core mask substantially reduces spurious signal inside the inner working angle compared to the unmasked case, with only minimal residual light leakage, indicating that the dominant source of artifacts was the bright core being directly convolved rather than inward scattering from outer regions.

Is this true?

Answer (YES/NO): NO